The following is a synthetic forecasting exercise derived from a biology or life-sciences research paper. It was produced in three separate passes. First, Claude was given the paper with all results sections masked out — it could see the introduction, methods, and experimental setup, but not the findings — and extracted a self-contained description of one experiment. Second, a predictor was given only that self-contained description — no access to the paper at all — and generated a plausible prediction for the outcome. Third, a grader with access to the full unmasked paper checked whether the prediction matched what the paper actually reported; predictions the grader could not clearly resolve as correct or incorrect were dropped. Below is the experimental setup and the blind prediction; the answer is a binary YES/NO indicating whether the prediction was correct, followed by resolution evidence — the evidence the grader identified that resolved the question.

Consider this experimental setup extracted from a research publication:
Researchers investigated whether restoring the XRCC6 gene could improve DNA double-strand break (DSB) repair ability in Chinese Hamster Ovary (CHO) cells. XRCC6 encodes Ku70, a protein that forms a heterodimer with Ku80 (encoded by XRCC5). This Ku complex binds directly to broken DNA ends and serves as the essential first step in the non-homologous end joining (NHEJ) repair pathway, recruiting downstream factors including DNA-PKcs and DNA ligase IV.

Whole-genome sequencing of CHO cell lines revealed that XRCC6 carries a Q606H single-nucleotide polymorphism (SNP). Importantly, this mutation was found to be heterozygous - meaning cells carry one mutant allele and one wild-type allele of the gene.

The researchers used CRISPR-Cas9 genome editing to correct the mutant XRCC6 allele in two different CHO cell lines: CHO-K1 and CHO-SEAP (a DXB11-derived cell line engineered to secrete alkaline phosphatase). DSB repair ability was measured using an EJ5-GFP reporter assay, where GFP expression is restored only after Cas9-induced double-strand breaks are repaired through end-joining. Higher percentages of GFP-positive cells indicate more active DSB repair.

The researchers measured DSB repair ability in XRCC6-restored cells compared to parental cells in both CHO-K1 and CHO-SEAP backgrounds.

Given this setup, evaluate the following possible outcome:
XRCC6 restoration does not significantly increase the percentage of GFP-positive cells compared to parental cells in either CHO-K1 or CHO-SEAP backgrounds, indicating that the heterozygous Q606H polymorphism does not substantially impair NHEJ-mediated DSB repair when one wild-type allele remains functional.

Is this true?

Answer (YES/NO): NO